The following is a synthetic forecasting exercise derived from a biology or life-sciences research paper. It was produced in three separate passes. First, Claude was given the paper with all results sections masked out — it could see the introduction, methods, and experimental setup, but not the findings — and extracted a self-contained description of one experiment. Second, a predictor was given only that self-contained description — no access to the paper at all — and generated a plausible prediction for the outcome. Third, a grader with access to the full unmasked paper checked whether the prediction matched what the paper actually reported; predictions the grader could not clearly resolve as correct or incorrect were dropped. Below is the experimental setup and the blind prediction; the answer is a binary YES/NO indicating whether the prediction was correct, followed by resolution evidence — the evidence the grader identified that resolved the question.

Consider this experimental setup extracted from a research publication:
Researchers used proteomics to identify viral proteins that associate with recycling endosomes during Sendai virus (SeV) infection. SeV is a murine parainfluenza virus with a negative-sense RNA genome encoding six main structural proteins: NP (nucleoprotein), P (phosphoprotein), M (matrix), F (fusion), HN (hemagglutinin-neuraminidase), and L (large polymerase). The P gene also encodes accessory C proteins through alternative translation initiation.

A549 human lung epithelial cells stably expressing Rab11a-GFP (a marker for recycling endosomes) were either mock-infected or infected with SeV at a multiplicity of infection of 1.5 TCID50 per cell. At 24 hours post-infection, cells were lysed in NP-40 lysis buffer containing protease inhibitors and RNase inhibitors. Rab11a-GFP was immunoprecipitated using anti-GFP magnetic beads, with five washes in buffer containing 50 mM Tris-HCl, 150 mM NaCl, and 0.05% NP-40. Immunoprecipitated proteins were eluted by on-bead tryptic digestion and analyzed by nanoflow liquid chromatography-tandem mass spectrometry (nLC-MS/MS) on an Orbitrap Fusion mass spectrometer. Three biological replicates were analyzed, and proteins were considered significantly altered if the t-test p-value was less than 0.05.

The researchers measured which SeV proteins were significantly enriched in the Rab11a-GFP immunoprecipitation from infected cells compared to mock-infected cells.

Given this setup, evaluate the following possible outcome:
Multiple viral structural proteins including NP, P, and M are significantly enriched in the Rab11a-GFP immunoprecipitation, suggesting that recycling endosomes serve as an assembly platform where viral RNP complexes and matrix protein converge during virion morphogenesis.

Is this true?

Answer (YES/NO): NO